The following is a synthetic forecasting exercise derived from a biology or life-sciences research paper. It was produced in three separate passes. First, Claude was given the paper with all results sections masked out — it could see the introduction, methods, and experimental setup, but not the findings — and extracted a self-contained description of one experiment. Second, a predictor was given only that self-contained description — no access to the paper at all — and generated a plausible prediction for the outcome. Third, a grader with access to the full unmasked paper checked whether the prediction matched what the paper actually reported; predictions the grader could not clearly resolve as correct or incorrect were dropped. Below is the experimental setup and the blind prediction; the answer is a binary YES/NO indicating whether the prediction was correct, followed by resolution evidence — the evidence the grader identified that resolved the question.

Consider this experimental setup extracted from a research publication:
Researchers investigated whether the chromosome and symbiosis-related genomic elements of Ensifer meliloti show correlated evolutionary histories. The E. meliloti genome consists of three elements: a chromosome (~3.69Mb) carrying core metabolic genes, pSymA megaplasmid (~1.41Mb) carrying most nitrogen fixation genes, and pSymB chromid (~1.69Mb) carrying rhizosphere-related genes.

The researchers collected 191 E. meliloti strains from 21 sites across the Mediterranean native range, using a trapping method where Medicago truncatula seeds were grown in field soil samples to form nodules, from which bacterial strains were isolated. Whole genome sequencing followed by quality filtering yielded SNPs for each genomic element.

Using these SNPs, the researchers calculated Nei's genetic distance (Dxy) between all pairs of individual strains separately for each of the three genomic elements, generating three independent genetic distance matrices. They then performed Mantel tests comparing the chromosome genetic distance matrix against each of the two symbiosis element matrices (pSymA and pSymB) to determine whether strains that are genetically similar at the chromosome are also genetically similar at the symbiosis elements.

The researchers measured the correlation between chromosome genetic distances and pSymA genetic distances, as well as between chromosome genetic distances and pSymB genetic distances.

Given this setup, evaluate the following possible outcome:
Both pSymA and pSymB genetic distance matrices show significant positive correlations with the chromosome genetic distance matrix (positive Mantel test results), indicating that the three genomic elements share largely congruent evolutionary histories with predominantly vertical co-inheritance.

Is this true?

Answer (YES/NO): NO